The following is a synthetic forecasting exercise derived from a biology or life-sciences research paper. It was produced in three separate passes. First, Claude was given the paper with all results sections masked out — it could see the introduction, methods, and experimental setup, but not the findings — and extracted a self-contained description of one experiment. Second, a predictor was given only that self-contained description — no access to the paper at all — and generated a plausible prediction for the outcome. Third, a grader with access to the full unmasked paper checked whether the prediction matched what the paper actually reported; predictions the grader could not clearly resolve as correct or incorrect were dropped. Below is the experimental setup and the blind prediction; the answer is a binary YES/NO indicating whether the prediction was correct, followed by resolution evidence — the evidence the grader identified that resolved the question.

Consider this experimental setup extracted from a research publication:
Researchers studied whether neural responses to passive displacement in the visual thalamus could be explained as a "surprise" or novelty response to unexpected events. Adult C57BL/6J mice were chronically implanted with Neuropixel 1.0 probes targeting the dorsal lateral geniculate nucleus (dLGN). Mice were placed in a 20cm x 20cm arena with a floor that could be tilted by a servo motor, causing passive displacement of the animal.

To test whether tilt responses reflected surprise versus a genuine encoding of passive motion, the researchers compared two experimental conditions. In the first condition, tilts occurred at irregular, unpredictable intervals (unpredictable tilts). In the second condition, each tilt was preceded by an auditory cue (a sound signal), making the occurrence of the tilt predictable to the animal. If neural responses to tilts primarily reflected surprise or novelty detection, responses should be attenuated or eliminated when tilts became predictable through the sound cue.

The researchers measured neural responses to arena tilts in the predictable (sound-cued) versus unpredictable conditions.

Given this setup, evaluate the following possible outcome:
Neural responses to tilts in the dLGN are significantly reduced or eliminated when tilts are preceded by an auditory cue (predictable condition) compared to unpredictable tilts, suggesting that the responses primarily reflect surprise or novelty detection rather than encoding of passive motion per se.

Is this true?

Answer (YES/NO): NO